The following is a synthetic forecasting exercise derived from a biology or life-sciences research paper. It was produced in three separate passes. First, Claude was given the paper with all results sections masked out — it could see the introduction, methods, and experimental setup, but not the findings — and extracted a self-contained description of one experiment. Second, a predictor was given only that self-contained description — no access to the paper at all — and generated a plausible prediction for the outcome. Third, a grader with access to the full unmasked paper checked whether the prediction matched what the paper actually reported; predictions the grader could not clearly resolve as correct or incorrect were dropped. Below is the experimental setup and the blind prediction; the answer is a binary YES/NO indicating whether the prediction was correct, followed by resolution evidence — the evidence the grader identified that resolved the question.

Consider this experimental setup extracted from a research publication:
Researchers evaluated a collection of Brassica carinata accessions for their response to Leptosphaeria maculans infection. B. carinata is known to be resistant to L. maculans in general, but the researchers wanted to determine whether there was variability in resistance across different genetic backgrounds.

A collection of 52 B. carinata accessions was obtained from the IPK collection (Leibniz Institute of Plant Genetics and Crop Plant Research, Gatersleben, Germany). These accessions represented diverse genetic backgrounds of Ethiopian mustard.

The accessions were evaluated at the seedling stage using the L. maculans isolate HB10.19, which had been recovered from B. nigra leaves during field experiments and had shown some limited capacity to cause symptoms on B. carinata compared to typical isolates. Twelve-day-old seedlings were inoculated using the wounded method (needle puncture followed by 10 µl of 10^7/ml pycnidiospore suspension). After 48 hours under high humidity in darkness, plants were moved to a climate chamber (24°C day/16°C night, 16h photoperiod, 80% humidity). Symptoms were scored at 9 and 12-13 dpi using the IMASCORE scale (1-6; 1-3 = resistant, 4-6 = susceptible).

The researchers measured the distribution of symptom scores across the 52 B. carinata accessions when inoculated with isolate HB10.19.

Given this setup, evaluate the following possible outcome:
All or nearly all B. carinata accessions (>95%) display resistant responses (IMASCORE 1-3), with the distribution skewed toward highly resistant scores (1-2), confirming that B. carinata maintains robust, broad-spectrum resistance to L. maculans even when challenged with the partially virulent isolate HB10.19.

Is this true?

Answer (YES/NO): YES